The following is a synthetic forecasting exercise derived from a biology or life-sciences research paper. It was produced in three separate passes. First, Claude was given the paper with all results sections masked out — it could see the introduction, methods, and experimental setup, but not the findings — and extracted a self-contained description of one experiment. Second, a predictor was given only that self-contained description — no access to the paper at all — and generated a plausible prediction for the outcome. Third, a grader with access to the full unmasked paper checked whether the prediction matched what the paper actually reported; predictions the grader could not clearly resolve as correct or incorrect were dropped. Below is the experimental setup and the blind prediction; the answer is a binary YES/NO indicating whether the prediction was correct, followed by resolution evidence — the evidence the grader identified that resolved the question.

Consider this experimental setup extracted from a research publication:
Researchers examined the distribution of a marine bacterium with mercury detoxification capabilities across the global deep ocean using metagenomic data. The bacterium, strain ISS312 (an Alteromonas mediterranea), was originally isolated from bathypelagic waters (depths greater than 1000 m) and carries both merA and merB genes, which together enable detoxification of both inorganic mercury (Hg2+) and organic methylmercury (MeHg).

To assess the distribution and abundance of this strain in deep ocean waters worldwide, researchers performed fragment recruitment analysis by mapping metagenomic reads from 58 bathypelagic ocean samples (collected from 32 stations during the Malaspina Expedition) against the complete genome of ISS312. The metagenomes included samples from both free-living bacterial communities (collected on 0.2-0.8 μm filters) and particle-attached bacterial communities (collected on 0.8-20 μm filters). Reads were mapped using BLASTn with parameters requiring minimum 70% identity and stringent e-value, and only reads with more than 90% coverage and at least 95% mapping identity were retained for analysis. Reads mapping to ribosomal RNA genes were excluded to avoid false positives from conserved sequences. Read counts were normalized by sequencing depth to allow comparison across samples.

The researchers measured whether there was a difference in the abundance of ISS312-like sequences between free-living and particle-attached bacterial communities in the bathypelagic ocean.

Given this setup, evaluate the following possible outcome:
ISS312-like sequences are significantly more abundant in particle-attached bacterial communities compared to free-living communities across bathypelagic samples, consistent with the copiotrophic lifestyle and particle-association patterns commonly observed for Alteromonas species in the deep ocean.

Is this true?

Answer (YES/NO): NO